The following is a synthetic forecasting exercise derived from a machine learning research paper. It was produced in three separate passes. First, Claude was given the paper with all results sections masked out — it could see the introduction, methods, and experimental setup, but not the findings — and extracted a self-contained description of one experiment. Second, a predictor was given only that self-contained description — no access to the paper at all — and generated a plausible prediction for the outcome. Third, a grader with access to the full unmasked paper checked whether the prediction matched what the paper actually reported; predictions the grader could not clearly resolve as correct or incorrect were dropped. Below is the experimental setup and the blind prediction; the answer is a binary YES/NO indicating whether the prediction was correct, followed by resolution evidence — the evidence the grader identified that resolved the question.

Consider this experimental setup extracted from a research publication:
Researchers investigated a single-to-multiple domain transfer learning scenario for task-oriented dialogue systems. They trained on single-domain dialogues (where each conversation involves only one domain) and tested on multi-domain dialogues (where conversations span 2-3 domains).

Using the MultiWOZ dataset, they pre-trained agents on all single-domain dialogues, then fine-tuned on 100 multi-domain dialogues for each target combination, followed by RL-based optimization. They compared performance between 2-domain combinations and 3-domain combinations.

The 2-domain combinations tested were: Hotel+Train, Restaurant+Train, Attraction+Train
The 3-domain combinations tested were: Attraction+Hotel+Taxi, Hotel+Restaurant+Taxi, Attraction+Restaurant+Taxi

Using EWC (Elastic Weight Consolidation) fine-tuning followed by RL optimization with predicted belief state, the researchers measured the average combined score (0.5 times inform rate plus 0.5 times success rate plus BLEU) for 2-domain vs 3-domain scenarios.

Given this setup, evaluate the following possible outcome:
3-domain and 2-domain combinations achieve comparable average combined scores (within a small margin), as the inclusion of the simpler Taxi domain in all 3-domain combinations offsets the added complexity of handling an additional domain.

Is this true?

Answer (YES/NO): NO